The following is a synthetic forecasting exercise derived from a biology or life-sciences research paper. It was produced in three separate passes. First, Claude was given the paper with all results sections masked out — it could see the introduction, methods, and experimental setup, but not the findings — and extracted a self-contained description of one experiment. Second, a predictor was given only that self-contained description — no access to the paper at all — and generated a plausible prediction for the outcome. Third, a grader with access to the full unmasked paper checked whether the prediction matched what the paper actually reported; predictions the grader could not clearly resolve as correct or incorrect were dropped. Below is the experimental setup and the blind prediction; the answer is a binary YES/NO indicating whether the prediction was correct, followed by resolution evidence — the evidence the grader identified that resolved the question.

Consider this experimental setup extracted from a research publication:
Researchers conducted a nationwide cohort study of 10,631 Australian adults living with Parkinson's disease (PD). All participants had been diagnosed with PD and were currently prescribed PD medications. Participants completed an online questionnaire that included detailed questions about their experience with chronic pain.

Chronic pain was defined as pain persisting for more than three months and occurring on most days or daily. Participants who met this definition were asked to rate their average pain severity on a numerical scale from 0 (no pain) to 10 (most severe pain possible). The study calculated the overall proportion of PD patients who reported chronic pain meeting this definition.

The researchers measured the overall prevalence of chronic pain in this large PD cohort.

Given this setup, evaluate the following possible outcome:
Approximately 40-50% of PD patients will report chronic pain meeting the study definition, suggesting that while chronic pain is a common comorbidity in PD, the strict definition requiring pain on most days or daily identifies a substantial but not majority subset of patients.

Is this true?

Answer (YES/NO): NO